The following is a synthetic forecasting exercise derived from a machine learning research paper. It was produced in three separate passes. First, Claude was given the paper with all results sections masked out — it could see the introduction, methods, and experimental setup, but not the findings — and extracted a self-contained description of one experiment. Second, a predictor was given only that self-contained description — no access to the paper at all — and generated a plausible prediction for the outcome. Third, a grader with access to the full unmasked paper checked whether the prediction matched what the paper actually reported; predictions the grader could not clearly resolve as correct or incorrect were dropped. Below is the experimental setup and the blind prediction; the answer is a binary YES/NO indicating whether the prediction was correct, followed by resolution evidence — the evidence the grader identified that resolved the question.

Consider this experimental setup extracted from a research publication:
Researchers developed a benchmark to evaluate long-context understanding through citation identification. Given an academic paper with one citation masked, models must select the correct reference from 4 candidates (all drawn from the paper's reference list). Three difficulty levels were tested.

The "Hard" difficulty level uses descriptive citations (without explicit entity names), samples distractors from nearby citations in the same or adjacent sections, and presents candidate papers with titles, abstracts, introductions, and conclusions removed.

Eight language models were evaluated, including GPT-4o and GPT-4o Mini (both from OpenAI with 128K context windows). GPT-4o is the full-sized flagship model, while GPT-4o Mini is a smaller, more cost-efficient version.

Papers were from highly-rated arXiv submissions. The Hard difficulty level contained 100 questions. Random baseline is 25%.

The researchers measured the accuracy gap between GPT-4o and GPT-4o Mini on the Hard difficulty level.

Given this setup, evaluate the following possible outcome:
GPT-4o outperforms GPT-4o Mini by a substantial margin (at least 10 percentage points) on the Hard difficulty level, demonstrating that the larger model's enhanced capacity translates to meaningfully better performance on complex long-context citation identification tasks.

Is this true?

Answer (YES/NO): NO